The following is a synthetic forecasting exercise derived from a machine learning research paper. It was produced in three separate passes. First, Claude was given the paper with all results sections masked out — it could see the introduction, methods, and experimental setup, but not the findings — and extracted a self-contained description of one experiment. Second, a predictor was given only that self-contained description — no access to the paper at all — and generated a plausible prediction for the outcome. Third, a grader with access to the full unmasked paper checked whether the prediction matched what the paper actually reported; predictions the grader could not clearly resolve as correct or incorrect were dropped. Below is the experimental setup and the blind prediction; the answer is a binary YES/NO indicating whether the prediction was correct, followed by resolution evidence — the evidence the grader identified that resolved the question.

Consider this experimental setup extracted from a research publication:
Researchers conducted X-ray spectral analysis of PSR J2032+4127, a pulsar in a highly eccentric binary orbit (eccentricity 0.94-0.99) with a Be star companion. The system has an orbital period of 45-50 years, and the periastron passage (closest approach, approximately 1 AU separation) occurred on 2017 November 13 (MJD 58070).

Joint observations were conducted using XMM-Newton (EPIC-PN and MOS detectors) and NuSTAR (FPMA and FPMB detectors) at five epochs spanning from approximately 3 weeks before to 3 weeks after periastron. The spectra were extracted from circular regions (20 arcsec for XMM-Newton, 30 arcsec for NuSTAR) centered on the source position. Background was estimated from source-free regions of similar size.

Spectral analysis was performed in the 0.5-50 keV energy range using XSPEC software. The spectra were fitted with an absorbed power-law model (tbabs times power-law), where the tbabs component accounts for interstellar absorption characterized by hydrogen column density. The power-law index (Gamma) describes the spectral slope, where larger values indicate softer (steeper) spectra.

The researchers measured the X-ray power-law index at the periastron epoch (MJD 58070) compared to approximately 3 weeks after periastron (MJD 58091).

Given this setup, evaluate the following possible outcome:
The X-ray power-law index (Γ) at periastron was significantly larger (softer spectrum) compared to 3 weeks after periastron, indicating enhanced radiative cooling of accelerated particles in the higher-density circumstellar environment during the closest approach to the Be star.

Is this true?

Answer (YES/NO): NO